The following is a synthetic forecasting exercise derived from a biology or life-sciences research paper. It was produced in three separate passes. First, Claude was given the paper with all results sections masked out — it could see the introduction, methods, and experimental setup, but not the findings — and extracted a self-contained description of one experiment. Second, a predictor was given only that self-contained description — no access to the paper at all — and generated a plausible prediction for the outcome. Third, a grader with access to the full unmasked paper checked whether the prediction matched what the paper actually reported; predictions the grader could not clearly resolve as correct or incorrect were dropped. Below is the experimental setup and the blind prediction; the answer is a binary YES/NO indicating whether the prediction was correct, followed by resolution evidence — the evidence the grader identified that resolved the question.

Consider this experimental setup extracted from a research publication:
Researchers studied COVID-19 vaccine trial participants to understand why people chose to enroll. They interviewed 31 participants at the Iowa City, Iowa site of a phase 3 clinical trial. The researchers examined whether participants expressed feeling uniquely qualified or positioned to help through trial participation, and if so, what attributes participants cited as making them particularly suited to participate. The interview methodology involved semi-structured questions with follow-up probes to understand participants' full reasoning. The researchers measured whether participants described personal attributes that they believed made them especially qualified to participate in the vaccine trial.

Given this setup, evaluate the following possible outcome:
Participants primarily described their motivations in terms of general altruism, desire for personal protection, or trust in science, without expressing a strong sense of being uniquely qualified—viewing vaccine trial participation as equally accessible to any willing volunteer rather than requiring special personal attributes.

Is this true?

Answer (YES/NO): NO